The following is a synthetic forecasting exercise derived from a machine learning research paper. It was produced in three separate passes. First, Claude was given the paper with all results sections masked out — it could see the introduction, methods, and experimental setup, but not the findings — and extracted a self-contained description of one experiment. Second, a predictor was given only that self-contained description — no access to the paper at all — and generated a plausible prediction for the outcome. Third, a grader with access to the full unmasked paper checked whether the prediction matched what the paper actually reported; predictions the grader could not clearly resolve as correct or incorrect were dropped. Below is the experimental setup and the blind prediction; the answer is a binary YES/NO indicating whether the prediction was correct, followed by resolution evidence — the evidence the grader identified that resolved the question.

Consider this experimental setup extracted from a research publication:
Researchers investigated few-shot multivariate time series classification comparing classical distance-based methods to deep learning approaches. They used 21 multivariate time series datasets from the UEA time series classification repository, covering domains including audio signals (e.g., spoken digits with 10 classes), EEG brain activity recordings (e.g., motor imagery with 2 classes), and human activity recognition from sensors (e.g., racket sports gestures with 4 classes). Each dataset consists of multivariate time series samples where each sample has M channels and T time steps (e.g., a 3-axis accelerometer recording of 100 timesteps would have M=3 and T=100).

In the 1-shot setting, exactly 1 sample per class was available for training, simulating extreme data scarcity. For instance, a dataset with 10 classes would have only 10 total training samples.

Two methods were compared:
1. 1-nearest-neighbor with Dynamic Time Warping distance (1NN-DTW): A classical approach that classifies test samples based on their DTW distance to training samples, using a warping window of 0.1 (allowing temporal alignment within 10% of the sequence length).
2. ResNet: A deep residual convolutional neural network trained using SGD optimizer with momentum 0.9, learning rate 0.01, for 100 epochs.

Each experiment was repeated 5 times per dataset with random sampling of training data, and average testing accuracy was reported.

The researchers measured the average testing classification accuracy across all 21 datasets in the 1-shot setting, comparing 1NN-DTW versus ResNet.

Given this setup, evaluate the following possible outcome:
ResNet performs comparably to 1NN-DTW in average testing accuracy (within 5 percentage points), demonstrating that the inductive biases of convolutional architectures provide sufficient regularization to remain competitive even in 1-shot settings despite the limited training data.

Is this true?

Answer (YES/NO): YES